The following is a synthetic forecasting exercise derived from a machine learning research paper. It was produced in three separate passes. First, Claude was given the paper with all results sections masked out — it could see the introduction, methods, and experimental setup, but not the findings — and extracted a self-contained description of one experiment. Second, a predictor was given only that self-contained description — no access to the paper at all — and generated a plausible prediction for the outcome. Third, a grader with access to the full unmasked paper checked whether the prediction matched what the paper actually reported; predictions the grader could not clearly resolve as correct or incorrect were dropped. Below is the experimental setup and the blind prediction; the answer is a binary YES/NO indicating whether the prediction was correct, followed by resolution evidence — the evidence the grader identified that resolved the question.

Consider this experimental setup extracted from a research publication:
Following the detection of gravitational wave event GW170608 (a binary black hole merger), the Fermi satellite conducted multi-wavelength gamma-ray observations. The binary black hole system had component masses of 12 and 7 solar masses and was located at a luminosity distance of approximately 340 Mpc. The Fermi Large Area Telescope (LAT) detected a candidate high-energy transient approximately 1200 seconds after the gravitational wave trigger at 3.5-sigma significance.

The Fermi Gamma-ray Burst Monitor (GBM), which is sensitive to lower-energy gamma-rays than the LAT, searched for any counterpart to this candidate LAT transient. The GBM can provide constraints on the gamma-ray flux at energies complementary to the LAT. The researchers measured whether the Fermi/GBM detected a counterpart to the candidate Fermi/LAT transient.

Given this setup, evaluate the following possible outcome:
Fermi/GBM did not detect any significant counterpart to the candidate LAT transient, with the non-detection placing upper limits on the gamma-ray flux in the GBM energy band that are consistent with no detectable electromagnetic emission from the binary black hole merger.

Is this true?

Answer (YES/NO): YES